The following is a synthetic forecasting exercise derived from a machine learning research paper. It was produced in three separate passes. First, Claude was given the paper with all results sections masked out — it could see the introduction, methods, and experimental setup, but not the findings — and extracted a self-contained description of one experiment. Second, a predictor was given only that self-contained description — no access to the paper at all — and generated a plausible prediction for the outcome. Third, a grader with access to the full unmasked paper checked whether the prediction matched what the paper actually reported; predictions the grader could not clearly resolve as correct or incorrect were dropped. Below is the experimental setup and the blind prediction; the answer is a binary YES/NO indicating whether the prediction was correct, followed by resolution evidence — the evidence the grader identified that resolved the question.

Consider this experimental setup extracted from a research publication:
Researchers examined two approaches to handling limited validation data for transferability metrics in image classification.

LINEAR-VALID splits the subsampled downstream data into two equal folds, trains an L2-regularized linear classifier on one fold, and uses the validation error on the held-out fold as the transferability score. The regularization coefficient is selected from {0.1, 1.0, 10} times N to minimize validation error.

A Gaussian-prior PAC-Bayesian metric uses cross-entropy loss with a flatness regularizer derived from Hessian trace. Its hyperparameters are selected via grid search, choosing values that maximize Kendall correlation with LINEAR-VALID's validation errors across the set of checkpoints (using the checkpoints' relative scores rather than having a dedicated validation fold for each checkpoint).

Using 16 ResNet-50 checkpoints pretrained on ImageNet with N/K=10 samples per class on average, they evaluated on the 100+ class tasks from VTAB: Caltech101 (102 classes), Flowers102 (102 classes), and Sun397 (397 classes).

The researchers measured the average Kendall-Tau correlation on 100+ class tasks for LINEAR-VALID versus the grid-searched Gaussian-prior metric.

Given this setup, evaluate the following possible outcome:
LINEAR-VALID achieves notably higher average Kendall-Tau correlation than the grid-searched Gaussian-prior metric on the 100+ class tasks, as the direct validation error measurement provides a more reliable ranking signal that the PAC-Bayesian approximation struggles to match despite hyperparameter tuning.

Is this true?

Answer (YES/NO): YES